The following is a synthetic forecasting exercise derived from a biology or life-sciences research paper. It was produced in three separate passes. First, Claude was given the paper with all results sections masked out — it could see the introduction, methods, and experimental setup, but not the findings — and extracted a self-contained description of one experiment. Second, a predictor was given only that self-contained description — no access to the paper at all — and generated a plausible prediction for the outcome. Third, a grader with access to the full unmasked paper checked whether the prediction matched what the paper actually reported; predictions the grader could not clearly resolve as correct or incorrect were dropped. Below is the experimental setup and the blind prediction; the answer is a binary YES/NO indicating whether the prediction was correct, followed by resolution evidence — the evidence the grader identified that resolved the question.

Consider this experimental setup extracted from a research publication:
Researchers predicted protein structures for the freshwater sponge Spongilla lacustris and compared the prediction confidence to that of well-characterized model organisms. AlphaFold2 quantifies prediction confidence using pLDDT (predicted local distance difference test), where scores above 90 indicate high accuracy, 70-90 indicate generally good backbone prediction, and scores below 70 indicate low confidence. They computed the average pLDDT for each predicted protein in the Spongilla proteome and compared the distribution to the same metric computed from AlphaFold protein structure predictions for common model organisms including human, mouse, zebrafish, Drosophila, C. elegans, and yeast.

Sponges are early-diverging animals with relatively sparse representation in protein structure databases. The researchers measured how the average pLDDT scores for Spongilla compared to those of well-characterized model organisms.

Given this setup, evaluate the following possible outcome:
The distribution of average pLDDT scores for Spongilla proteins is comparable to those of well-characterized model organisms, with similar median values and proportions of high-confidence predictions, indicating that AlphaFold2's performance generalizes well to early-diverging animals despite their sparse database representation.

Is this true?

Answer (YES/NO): NO